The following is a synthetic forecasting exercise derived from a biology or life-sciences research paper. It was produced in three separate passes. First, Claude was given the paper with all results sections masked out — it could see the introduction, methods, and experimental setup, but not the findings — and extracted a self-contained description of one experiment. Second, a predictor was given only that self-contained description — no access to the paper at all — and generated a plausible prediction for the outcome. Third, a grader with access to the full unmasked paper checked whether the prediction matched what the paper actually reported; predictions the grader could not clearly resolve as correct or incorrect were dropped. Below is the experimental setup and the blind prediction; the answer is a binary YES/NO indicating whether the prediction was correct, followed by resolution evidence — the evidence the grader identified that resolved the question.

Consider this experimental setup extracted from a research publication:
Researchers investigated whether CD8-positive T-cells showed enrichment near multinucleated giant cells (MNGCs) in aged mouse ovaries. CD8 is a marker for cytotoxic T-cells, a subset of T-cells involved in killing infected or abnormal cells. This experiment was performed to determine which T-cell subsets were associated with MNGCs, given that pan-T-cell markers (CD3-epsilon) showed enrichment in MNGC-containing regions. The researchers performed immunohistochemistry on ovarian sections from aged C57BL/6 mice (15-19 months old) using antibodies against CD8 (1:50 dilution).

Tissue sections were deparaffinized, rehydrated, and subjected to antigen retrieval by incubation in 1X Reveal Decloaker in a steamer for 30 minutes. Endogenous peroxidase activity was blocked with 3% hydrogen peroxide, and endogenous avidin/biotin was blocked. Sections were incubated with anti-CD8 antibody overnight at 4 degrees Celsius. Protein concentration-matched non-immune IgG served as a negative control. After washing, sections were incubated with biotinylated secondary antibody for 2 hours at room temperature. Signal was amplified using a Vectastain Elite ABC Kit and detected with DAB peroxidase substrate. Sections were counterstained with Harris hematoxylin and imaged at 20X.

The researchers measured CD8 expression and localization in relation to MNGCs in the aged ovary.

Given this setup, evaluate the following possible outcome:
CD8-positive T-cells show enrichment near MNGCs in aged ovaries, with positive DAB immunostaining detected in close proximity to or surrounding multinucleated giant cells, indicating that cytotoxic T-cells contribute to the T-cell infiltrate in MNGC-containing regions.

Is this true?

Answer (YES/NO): NO